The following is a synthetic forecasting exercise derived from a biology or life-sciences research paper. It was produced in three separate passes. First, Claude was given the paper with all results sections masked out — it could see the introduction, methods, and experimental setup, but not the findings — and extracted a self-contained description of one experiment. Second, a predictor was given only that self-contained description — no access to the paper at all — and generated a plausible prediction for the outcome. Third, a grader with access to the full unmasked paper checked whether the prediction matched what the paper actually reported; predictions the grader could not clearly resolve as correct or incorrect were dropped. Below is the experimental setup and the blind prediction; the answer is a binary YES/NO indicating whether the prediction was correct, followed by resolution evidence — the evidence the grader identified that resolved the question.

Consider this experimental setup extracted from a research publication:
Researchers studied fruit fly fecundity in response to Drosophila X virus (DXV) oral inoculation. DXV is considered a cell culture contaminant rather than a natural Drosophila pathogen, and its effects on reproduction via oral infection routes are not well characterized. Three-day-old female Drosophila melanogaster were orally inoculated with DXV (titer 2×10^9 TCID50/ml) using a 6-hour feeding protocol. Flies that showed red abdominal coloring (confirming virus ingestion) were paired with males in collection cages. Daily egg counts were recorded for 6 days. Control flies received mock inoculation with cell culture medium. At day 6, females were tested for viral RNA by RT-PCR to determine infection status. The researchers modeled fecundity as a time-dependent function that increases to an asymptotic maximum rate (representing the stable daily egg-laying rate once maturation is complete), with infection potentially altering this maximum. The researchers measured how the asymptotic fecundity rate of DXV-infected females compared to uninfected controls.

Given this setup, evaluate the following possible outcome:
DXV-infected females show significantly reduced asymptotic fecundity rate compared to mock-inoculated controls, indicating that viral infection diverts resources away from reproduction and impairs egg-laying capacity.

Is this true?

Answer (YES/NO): YES